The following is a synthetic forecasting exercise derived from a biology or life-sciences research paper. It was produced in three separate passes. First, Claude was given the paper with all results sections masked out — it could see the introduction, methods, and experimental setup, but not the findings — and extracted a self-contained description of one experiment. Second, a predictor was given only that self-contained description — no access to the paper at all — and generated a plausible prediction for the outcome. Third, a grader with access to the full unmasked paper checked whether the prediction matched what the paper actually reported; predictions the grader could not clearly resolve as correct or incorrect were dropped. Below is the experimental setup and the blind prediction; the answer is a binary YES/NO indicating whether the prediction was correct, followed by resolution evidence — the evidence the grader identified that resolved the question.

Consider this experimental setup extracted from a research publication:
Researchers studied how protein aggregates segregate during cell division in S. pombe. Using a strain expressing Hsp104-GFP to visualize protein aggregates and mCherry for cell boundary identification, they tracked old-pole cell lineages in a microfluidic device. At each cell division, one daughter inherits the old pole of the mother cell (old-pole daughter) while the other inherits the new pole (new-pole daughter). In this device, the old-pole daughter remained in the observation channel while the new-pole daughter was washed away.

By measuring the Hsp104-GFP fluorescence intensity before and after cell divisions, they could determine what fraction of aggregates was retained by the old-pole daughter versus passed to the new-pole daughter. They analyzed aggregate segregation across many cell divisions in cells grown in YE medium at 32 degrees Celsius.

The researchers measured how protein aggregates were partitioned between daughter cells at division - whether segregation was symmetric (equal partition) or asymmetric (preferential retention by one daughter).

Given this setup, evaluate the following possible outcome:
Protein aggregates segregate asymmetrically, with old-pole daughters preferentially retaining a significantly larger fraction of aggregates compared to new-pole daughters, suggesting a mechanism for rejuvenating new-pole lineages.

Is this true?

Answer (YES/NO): YES